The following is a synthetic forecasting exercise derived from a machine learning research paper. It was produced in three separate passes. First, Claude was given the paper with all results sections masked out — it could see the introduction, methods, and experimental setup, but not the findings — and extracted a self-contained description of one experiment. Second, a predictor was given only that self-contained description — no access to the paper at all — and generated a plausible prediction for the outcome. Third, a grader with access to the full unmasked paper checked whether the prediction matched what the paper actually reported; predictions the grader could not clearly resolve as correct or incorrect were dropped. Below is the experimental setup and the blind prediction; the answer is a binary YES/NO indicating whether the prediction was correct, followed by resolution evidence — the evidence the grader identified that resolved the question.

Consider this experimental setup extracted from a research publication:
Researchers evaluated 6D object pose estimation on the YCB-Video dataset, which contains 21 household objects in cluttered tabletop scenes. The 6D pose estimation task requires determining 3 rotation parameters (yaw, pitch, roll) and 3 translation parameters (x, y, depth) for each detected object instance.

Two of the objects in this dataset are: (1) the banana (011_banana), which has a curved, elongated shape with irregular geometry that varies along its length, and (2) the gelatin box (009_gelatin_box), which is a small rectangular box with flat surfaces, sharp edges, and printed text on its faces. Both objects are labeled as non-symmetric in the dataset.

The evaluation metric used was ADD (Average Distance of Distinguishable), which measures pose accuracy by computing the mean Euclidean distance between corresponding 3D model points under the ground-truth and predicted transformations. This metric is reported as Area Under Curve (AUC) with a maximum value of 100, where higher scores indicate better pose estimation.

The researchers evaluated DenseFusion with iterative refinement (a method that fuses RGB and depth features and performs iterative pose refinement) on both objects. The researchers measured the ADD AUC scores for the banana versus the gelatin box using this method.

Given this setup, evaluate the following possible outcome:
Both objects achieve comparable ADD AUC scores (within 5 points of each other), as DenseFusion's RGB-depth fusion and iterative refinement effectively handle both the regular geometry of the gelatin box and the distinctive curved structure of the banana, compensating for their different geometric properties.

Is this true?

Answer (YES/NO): NO